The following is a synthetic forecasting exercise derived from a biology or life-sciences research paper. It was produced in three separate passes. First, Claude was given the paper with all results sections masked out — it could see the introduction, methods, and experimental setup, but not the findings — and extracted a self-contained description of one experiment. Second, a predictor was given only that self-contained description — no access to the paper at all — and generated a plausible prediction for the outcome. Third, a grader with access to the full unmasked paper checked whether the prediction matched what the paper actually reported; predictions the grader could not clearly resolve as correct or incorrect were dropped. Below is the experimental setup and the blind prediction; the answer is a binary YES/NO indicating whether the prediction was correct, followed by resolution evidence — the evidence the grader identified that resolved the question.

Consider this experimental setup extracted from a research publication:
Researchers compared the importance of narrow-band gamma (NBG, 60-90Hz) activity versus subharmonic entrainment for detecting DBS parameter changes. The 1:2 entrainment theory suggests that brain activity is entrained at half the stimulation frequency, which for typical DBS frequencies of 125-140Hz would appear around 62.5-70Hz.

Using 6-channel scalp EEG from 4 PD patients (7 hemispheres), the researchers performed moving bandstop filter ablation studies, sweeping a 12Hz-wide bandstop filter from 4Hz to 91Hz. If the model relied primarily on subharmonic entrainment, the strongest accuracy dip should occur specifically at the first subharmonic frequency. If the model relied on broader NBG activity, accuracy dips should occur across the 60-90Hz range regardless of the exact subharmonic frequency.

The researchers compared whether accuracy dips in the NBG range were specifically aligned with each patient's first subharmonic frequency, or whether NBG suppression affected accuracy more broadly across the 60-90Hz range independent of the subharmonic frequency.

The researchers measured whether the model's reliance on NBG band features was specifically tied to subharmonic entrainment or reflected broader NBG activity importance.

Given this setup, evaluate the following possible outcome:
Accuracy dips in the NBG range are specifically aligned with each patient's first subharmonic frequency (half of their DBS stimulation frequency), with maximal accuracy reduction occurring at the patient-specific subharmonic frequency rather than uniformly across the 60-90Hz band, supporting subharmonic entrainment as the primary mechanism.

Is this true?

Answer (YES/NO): NO